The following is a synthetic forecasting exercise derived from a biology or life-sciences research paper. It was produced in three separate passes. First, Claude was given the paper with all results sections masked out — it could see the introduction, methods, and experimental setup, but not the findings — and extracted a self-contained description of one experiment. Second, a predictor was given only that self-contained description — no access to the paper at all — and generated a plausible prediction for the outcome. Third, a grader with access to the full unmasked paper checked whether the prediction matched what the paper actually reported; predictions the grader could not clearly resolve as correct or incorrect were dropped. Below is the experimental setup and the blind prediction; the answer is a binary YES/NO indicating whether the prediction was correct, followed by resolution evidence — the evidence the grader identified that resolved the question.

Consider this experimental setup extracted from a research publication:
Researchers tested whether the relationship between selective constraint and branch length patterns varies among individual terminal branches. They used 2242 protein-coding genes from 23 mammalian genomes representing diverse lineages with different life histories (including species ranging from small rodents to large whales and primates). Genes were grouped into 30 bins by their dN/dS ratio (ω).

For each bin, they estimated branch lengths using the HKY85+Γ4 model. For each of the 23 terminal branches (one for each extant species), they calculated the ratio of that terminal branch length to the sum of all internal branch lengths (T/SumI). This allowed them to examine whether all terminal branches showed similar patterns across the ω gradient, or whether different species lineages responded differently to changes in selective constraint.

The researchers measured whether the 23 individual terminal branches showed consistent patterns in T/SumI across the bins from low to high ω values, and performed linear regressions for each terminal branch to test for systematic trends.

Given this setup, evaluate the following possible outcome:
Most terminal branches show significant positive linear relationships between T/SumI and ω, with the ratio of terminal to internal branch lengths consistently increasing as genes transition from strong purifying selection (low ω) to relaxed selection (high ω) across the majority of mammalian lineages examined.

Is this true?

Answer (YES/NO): NO